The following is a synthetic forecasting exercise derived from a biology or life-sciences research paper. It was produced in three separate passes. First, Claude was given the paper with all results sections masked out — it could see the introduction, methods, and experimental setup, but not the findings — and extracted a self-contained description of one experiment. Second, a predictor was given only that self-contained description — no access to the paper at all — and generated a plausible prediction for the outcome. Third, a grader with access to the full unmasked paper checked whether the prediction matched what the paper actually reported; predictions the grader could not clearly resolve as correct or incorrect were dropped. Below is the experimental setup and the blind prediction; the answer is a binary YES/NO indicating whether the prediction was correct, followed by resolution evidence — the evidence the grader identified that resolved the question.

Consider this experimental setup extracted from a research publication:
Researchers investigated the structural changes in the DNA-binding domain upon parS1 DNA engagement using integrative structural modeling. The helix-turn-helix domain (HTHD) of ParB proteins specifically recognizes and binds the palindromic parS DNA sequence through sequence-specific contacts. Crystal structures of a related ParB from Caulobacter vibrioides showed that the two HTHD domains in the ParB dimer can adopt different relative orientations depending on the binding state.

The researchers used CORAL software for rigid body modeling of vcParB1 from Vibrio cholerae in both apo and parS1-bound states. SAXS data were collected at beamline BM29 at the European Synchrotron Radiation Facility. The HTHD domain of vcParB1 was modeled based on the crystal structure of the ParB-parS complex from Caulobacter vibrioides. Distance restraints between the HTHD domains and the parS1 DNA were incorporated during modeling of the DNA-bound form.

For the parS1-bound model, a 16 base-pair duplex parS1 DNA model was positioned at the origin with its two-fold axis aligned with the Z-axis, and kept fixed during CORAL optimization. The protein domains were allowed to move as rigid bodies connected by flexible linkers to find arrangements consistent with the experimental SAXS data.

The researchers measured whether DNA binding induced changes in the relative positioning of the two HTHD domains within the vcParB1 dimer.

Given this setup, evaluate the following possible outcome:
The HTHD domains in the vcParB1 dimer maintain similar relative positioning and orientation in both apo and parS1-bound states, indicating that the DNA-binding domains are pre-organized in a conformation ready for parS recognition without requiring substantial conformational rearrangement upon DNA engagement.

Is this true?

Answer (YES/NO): NO